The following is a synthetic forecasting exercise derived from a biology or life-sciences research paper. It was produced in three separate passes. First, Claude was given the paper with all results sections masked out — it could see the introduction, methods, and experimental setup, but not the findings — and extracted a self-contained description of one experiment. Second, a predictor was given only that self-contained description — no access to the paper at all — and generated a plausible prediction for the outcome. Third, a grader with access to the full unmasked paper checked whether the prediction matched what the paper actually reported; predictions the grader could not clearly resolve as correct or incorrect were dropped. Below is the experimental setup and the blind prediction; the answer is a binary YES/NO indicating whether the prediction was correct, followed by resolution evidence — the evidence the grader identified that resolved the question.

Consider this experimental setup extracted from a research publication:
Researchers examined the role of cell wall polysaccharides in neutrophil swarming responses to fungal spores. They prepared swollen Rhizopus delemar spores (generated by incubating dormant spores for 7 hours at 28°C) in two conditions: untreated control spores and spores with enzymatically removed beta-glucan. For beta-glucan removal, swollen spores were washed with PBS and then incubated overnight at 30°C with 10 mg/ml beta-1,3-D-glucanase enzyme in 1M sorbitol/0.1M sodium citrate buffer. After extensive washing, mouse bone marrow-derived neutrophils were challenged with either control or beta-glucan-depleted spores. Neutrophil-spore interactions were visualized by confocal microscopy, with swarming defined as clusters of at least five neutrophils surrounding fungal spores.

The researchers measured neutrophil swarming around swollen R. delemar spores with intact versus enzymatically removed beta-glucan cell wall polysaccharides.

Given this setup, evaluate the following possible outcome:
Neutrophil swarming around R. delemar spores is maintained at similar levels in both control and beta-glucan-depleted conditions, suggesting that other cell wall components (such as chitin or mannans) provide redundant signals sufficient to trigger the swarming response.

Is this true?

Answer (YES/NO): NO